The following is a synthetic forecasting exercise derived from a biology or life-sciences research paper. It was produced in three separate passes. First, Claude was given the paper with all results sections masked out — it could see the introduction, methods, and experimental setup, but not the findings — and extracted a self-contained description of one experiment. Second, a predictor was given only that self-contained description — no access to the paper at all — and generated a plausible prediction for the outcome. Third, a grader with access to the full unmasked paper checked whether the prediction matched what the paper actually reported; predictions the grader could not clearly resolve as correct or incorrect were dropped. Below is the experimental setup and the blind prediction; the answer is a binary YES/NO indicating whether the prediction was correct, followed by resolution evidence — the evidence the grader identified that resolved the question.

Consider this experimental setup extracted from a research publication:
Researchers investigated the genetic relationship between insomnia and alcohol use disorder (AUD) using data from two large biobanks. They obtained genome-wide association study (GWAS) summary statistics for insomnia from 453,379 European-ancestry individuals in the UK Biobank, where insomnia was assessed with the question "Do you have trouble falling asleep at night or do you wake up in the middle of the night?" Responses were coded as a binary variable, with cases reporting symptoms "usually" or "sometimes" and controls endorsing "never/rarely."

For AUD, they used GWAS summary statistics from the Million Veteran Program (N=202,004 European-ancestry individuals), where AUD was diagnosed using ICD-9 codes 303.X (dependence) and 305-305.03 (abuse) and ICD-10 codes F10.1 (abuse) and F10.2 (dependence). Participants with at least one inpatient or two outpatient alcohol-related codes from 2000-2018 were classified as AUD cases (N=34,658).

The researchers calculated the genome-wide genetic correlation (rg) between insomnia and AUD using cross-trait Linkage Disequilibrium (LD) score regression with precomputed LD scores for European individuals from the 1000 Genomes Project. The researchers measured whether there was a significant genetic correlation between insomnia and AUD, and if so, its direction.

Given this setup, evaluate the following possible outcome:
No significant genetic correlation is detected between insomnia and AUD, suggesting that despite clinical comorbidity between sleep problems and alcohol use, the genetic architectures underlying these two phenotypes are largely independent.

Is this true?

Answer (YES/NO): NO